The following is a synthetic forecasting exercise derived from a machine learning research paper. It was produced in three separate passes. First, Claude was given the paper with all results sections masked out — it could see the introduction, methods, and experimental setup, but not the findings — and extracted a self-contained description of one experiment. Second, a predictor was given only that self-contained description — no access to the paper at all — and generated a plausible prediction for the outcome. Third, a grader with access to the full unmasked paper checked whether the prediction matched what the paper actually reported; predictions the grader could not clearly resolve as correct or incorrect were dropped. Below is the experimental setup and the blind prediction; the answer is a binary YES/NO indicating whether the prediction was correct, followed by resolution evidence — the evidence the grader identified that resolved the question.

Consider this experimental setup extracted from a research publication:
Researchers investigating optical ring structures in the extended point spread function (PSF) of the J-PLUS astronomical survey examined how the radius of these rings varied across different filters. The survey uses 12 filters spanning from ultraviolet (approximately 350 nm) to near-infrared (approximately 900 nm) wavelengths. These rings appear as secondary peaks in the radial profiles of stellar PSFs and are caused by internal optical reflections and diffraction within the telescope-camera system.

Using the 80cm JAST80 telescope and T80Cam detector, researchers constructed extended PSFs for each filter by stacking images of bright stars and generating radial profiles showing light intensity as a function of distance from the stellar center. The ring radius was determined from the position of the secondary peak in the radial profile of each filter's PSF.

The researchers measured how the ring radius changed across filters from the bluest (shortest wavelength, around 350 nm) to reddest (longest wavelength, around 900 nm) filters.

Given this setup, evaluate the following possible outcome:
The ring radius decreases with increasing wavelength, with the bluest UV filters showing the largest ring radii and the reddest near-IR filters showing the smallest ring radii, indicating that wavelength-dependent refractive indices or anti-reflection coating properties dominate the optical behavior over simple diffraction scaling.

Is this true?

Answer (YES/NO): NO